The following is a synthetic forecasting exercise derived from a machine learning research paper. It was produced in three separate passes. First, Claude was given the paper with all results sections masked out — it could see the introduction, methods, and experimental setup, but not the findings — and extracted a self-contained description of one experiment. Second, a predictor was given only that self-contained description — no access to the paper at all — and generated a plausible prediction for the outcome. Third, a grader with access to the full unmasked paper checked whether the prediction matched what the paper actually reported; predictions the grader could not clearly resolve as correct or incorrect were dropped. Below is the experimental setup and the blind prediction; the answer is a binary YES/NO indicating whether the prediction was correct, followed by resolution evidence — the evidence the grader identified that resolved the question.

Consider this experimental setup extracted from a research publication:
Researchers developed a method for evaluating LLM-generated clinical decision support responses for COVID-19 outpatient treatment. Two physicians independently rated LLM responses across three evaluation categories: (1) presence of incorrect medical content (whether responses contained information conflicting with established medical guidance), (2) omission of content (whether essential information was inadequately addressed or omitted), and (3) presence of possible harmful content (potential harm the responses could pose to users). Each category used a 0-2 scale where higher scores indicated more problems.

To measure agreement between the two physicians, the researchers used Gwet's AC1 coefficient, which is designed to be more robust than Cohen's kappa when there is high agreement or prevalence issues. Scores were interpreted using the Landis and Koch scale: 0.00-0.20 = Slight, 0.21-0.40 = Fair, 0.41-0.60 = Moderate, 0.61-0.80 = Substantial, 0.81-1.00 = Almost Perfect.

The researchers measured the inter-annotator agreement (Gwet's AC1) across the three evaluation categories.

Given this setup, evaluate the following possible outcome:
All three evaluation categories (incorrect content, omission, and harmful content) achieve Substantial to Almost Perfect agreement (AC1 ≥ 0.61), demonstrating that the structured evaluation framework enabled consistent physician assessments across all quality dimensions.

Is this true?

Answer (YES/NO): NO